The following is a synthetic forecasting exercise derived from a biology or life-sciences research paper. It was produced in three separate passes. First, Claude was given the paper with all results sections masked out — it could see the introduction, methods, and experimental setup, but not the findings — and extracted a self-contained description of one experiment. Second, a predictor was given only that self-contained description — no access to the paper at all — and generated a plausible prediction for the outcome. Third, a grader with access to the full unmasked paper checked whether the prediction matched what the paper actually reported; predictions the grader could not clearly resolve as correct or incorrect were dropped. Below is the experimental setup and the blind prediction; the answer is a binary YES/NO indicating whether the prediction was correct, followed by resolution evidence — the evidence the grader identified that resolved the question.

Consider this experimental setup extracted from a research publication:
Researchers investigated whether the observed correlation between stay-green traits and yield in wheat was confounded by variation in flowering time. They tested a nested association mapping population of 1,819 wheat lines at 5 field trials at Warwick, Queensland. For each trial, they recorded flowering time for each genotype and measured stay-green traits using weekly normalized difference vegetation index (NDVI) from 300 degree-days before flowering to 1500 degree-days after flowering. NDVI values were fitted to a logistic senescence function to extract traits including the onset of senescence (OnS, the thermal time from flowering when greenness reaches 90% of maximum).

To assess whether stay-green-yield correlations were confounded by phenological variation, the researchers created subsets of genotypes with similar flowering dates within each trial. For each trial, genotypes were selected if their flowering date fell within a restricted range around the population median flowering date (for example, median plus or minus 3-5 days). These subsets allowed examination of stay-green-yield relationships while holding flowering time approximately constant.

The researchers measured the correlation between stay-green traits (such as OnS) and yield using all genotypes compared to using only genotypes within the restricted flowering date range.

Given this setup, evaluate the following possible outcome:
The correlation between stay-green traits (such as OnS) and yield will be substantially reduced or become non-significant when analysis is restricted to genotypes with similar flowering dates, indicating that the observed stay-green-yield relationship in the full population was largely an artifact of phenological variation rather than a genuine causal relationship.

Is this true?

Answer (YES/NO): NO